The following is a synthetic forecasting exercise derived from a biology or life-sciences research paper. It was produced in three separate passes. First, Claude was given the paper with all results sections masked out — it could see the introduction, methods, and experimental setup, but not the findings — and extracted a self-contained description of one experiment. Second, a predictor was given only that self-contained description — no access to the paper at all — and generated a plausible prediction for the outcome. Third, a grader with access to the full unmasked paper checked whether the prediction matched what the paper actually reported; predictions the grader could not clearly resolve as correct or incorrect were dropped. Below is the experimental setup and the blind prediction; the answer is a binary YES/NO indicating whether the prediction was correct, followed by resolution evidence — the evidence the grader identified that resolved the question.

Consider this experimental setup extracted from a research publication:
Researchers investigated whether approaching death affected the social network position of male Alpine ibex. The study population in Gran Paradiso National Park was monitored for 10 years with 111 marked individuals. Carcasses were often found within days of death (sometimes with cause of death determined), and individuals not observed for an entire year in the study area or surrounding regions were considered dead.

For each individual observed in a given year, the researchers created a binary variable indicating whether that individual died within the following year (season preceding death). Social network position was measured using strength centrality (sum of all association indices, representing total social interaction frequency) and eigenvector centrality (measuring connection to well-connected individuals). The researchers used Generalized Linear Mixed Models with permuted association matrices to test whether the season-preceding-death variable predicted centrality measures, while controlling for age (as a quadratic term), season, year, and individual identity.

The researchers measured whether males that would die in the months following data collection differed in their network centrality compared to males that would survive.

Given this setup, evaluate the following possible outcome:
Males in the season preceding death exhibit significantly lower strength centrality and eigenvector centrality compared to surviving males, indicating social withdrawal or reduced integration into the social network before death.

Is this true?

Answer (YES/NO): YES